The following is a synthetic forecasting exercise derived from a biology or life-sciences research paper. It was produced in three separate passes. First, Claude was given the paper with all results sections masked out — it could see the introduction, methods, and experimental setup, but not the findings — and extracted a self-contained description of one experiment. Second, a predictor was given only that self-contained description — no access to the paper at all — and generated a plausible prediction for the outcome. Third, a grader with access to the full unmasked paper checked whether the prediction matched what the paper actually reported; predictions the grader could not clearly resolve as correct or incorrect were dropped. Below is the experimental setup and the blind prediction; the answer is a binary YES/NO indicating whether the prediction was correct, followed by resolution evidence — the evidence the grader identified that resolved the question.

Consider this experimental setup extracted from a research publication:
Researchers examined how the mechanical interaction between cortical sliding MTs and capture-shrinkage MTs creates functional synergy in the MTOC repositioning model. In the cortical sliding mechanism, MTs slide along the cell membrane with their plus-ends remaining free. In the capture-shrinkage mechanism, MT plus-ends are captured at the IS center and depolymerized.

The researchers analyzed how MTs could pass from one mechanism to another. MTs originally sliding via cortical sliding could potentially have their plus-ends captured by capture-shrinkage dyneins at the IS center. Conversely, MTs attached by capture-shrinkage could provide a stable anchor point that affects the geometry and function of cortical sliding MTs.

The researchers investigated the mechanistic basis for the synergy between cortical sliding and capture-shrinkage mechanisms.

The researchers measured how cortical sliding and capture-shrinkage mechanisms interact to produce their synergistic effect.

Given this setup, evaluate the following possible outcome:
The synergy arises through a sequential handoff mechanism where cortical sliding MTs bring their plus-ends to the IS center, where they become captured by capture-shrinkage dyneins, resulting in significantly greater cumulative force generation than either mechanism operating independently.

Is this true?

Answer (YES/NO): NO